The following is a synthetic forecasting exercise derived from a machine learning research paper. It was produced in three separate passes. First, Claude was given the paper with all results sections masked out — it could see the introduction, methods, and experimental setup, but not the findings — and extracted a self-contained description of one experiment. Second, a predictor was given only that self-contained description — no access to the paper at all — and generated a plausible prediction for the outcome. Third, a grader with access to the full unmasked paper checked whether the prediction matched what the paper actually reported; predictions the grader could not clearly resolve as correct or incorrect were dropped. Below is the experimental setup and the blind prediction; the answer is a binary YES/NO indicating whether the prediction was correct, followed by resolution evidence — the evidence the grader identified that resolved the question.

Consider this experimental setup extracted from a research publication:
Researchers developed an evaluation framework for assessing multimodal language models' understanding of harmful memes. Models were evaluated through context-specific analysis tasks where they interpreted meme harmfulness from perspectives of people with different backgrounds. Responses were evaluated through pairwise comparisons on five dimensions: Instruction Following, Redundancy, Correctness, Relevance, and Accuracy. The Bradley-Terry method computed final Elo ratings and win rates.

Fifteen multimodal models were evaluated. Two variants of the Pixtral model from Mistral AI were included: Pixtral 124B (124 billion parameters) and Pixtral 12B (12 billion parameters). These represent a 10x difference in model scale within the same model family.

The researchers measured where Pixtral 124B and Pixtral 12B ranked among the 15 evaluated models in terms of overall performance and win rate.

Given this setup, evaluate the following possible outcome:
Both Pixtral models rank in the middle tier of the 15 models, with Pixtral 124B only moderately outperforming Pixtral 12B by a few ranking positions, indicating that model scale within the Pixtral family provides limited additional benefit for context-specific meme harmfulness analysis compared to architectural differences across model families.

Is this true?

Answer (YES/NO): NO